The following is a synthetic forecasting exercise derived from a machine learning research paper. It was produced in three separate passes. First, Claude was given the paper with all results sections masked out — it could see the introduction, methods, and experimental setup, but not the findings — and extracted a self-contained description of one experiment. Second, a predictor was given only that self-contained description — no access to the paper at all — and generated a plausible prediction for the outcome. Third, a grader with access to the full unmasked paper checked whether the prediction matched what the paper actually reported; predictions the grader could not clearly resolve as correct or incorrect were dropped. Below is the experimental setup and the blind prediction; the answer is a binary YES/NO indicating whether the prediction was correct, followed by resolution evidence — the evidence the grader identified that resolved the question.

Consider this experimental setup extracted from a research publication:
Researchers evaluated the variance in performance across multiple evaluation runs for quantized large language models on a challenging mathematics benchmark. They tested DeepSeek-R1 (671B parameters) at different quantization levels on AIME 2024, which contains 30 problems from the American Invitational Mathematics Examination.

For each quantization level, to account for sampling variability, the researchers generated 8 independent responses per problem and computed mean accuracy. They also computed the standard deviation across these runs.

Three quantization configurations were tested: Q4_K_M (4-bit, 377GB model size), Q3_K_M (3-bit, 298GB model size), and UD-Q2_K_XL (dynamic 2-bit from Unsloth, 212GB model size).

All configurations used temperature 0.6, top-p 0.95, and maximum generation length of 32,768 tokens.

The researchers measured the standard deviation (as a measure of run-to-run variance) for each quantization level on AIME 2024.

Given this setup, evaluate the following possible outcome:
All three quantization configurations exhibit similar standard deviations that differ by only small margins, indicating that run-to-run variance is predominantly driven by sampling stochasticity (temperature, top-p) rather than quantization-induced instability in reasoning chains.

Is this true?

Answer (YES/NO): NO